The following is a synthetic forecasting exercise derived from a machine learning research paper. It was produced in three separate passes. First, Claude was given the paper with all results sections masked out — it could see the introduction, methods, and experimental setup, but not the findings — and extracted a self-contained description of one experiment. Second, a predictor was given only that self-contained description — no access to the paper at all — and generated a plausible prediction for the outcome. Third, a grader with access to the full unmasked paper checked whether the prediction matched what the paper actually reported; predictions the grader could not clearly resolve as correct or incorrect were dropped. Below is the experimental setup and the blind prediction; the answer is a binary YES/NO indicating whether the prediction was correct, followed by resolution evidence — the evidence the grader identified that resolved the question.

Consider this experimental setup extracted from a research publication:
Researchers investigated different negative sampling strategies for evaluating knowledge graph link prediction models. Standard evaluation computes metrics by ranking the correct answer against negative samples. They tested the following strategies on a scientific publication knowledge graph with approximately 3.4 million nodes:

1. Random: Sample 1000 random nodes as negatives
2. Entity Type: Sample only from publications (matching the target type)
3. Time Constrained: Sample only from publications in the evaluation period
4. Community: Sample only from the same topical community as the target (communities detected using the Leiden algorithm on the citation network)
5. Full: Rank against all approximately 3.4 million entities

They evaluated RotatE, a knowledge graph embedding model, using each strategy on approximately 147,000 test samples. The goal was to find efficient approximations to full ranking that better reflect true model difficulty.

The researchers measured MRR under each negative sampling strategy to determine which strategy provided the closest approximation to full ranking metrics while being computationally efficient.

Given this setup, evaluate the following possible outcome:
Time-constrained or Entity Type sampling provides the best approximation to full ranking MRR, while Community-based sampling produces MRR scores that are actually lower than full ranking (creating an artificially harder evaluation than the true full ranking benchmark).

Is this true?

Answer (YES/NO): NO